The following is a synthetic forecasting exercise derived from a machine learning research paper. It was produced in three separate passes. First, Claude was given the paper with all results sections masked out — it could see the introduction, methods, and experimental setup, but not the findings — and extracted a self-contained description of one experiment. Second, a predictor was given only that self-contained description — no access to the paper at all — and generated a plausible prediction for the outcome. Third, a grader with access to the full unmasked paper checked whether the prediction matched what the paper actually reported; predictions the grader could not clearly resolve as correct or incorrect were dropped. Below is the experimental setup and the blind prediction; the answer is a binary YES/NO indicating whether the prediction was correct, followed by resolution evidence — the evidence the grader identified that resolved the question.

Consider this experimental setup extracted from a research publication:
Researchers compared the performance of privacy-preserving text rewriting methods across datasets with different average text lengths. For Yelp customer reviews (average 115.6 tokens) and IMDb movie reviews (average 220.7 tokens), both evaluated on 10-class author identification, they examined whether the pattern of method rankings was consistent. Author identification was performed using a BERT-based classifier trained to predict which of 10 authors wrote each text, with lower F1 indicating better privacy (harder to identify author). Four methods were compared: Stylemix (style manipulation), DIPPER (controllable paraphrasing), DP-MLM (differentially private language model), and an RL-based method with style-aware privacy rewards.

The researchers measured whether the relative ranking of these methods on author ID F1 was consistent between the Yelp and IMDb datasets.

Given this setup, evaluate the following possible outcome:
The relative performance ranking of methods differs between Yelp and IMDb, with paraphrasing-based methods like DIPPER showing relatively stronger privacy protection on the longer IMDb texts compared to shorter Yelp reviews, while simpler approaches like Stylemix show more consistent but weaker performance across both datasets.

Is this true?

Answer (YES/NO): NO